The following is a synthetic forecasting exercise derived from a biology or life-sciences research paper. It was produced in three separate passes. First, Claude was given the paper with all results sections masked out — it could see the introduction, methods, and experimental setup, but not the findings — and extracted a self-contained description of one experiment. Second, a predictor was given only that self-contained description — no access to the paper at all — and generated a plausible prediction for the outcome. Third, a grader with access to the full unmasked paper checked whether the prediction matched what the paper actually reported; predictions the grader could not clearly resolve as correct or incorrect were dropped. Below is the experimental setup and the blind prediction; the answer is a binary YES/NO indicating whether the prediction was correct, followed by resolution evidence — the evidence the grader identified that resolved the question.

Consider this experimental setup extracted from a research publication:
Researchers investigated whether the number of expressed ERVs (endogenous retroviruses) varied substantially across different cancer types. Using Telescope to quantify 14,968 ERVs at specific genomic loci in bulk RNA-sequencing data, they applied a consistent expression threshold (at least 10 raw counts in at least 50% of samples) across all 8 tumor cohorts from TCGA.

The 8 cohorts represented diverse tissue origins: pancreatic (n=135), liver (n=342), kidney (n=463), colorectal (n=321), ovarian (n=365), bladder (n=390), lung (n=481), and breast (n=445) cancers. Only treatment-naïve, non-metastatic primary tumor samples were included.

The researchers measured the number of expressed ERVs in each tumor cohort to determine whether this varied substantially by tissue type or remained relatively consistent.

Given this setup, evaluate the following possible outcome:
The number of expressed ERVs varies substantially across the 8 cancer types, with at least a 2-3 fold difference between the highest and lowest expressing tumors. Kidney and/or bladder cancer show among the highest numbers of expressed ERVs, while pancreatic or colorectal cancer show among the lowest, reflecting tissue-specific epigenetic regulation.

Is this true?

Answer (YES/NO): NO